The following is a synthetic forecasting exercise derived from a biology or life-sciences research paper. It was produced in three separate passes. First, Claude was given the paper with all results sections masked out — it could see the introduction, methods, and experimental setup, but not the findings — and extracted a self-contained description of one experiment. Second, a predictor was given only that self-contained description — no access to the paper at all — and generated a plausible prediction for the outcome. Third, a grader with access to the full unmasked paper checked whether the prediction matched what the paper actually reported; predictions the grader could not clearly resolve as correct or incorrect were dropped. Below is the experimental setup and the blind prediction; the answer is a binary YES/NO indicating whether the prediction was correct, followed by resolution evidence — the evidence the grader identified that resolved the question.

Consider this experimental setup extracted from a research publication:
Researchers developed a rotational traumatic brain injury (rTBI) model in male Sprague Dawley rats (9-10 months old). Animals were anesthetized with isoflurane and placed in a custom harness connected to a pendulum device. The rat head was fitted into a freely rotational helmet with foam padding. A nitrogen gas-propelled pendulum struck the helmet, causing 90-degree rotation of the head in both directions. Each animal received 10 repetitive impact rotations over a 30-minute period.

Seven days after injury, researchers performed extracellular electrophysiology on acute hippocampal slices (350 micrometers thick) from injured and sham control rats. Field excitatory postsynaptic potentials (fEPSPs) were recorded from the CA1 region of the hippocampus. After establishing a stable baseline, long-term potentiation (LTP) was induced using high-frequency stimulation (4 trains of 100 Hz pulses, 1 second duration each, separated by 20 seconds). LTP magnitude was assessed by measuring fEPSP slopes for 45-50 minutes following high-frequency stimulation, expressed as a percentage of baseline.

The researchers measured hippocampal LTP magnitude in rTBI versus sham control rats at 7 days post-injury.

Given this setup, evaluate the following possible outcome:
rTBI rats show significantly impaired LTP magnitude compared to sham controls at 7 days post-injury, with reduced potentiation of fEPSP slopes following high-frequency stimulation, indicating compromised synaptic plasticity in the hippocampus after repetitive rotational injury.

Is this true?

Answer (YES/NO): YES